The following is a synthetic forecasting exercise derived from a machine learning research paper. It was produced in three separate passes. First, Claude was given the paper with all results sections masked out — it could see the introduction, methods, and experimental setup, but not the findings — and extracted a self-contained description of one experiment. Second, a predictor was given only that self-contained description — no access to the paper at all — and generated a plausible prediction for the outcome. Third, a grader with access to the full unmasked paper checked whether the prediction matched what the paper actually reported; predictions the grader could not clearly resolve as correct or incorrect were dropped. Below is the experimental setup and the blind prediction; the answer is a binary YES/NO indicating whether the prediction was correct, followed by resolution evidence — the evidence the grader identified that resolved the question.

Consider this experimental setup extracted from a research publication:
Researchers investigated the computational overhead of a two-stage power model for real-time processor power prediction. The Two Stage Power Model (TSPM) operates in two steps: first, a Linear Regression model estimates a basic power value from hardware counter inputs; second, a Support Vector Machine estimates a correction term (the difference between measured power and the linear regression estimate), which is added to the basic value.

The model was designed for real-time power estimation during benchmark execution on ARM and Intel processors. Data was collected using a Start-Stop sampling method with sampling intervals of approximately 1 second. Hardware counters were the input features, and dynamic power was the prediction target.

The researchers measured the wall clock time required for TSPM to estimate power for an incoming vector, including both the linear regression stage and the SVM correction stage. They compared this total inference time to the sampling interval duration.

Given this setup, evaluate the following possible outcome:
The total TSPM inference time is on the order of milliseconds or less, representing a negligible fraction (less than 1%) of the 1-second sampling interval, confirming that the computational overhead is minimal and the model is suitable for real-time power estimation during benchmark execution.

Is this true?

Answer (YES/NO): YES